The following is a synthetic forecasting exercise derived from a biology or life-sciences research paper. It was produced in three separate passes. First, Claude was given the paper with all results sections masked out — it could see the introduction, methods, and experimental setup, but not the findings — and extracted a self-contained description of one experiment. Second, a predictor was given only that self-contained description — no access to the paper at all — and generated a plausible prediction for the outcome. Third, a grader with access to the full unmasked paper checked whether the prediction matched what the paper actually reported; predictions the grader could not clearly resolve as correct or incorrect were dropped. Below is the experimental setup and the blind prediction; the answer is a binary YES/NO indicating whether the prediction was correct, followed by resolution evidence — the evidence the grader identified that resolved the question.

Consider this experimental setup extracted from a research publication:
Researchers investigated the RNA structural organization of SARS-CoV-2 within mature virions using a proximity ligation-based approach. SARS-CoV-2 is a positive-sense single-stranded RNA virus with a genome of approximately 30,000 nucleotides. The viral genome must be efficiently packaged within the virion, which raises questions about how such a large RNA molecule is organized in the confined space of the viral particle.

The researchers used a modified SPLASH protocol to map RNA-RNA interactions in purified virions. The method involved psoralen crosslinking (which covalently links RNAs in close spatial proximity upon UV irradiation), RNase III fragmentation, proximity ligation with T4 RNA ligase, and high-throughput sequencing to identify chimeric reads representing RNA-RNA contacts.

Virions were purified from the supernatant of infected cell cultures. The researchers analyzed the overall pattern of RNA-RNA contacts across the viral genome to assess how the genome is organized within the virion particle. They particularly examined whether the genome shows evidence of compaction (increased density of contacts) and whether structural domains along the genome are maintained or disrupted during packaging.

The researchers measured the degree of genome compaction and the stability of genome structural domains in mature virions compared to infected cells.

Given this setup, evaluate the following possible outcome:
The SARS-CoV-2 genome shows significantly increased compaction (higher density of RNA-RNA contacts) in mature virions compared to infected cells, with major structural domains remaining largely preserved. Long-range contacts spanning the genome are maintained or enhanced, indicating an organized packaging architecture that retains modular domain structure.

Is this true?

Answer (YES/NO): YES